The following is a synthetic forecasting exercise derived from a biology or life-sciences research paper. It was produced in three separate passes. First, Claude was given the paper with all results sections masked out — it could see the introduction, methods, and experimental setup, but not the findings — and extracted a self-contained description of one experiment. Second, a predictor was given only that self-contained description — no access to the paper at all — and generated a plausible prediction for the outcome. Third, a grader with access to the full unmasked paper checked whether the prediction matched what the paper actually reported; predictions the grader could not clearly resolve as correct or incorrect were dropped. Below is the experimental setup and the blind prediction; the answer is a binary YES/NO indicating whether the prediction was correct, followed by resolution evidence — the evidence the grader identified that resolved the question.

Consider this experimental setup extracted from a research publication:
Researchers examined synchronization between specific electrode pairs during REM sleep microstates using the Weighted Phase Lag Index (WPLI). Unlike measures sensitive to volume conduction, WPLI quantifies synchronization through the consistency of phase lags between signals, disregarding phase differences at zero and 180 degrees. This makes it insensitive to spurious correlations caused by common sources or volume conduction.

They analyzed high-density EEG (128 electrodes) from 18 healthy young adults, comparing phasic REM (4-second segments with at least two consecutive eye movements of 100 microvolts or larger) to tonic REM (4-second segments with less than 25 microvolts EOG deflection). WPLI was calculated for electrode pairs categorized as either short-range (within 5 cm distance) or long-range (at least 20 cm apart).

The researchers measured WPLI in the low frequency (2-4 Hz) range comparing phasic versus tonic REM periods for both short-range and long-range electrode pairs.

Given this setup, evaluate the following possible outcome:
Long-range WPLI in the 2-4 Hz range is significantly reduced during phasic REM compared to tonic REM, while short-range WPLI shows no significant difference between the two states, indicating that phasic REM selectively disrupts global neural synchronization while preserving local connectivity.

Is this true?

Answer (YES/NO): NO